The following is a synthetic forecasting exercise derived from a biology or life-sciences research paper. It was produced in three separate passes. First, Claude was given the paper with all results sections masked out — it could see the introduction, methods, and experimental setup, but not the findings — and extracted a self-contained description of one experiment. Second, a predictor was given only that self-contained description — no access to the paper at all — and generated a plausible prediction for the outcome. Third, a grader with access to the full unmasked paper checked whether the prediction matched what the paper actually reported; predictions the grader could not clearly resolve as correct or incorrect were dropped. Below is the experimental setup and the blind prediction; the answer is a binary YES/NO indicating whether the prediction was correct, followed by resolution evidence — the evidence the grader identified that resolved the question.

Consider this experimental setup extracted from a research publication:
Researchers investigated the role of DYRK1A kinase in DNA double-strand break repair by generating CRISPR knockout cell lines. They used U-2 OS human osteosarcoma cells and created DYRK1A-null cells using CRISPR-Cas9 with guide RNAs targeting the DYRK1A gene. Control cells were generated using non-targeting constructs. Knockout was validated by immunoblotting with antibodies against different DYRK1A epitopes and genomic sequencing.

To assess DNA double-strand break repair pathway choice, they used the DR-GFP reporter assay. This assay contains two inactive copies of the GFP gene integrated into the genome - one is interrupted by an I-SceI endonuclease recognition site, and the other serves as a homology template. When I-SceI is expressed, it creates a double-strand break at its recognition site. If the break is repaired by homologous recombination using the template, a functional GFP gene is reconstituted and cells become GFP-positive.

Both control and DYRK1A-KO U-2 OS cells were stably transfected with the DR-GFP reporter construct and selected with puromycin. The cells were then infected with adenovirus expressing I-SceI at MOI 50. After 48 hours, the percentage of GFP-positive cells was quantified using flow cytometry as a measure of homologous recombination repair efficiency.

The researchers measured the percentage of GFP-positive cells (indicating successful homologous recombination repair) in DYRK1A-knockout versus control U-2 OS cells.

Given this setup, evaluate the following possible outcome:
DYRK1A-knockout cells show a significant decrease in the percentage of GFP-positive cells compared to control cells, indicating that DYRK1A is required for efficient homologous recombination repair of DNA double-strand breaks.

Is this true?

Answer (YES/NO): NO